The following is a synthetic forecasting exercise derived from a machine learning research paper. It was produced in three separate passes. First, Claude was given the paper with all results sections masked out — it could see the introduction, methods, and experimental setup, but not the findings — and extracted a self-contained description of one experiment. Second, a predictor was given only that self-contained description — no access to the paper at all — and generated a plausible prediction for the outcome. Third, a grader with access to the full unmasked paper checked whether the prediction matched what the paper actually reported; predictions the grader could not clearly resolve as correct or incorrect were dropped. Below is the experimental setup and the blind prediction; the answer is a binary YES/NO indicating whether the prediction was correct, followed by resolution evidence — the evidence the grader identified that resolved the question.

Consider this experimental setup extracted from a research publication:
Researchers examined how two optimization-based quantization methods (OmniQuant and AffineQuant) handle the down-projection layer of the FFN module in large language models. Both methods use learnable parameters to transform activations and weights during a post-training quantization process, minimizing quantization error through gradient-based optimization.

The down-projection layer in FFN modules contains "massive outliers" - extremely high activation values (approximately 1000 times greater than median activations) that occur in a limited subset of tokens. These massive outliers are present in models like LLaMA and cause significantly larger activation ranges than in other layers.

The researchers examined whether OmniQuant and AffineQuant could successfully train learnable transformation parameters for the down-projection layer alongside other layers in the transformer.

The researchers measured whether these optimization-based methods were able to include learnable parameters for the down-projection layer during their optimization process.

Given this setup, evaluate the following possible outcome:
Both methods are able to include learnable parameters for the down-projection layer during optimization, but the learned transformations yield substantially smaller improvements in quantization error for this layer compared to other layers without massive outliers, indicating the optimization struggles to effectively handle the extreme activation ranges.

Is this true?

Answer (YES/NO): NO